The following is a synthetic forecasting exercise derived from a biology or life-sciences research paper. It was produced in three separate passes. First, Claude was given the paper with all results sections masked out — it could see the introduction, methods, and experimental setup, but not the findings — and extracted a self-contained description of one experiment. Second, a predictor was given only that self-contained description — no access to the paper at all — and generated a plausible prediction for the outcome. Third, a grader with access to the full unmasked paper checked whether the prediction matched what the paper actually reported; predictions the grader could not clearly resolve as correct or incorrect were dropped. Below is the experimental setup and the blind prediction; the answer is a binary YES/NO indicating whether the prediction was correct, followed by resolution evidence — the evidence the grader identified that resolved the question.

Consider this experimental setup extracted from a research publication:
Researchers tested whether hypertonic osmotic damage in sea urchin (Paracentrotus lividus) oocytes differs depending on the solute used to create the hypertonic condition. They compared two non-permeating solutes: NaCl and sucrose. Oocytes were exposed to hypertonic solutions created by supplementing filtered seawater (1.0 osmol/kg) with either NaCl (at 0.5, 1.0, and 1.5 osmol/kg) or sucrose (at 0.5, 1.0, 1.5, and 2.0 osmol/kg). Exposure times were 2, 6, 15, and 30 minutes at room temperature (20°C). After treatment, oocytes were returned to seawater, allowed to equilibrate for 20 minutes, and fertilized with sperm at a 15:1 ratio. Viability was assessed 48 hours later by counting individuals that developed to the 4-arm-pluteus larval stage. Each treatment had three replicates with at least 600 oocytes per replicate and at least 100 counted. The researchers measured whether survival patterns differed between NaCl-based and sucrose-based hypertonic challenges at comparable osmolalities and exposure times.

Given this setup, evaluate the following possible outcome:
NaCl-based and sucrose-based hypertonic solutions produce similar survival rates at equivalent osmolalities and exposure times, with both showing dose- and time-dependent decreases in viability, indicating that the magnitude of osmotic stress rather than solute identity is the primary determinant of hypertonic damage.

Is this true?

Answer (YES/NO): NO